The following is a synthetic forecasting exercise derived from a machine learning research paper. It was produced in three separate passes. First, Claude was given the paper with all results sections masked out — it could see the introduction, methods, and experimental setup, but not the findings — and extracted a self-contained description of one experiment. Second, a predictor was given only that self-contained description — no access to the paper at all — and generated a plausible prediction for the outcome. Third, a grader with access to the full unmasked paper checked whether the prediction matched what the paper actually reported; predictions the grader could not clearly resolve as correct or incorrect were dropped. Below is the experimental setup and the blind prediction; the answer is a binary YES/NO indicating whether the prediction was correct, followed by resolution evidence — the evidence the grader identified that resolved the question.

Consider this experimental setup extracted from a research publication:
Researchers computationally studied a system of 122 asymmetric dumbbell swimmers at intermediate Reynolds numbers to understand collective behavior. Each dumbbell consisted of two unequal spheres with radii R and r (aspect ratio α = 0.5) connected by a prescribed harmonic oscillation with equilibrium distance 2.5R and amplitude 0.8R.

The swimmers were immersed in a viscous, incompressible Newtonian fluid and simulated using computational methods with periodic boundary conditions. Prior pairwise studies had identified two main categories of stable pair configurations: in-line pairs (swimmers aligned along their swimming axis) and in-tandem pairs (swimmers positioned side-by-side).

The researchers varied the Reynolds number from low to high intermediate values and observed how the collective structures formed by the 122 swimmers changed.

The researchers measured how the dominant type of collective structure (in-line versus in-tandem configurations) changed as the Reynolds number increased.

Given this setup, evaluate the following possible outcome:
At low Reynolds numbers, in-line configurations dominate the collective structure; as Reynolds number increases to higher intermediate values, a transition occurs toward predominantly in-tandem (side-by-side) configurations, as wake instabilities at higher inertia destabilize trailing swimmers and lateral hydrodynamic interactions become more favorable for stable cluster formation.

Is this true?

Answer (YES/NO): YES